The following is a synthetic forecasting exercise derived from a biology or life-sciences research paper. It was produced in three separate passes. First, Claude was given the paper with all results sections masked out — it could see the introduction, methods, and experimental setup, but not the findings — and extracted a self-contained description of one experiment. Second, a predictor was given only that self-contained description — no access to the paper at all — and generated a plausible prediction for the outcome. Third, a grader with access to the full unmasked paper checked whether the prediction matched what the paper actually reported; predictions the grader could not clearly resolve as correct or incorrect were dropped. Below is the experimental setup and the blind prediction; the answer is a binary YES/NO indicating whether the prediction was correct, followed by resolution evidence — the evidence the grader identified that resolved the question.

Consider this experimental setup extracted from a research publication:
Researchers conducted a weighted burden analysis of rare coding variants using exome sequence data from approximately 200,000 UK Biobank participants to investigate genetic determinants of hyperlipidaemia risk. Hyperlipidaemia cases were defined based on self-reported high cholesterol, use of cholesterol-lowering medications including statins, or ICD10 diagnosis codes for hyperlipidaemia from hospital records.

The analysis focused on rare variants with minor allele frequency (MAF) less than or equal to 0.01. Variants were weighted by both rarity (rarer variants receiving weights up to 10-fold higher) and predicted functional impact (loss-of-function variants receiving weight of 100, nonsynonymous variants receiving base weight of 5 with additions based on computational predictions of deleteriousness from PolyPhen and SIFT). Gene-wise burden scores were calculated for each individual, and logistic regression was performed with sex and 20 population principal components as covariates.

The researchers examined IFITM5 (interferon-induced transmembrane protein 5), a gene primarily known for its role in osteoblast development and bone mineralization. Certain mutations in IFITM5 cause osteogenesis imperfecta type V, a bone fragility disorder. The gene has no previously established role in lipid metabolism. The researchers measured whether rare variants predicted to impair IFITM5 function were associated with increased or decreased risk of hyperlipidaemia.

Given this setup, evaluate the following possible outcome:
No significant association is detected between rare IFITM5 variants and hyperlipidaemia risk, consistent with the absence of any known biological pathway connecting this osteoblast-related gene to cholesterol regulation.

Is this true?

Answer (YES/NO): YES